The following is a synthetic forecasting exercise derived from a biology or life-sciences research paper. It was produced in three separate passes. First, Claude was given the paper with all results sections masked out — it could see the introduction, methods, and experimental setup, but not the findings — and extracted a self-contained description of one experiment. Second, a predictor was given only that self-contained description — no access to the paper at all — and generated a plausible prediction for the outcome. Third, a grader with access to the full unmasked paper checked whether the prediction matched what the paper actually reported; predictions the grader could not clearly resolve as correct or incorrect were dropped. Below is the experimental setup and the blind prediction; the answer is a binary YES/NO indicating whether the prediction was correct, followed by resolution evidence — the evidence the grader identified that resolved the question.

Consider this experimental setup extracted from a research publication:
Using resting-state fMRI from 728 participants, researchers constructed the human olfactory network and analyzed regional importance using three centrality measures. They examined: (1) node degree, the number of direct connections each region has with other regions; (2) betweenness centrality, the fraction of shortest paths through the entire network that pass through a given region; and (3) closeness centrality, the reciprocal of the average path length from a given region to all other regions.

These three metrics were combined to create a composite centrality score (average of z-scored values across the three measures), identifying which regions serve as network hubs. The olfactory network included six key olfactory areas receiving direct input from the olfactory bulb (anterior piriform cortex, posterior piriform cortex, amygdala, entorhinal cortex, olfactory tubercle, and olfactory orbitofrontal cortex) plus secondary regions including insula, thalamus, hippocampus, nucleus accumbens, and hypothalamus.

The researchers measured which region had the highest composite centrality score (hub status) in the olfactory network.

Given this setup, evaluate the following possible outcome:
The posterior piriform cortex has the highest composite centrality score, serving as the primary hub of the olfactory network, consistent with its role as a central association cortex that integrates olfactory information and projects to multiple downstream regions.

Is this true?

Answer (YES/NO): NO